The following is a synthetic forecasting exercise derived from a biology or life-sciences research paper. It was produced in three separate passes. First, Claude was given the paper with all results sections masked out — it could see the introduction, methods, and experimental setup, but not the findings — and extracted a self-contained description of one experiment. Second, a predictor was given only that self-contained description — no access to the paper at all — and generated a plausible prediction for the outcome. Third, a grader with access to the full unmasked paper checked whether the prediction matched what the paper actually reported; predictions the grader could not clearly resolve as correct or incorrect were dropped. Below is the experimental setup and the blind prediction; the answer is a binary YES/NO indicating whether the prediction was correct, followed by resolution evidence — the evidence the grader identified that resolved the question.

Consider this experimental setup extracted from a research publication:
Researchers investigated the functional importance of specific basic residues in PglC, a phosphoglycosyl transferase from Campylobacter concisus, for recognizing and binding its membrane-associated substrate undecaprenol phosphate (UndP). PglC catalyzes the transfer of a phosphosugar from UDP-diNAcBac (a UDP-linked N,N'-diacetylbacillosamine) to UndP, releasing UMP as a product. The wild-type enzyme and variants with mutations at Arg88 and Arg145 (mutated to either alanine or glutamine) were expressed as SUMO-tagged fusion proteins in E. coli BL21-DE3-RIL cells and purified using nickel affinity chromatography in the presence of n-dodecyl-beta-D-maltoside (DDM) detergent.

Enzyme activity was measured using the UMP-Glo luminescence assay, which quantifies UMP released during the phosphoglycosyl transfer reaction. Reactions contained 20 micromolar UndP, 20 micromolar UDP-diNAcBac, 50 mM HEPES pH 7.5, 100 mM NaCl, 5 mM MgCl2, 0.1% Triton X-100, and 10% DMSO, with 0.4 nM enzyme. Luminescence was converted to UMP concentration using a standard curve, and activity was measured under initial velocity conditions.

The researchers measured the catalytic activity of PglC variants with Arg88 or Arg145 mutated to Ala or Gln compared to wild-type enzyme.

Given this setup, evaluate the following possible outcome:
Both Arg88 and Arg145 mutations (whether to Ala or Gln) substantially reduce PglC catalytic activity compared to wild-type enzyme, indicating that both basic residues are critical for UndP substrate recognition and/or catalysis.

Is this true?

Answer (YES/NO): YES